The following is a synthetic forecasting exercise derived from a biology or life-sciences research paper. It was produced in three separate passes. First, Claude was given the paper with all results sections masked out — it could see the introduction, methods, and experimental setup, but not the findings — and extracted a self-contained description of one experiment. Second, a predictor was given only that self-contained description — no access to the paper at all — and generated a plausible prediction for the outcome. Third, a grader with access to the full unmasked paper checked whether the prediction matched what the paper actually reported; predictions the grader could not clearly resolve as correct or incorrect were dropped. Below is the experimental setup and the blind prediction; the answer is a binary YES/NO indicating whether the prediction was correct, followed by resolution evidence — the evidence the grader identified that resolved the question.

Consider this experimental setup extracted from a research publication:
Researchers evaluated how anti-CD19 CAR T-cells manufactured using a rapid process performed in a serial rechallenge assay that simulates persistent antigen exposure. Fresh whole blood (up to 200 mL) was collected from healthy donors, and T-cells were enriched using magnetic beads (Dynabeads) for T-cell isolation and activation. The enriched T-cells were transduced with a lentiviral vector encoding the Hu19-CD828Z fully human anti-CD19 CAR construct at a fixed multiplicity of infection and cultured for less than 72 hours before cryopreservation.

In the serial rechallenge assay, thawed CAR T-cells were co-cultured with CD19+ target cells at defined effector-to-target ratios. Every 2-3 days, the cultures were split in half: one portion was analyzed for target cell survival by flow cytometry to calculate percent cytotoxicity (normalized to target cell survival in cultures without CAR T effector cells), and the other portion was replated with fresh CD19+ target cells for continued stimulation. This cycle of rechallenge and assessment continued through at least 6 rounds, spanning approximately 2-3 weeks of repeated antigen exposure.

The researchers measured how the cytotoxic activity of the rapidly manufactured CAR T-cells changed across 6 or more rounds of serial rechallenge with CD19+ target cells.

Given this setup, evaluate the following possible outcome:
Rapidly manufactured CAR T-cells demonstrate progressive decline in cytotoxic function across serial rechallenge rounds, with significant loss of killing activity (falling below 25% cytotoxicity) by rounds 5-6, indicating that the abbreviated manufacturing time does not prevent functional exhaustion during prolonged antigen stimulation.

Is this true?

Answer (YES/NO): NO